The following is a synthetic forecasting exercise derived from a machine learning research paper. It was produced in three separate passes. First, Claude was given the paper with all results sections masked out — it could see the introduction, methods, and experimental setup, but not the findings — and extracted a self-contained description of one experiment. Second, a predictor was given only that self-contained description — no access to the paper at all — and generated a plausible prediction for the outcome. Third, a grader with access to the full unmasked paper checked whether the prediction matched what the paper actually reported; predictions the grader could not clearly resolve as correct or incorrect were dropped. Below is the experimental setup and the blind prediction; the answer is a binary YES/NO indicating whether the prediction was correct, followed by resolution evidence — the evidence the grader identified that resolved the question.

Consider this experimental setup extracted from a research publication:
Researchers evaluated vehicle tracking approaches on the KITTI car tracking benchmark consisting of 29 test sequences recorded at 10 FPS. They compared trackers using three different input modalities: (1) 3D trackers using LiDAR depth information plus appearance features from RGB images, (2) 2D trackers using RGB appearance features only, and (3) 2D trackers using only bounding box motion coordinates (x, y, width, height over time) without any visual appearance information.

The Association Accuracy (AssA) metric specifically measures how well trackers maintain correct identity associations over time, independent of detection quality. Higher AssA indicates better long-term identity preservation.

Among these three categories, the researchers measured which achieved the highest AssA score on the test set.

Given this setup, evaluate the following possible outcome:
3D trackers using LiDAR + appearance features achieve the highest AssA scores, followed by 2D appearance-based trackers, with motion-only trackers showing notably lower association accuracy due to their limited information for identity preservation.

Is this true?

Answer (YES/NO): NO